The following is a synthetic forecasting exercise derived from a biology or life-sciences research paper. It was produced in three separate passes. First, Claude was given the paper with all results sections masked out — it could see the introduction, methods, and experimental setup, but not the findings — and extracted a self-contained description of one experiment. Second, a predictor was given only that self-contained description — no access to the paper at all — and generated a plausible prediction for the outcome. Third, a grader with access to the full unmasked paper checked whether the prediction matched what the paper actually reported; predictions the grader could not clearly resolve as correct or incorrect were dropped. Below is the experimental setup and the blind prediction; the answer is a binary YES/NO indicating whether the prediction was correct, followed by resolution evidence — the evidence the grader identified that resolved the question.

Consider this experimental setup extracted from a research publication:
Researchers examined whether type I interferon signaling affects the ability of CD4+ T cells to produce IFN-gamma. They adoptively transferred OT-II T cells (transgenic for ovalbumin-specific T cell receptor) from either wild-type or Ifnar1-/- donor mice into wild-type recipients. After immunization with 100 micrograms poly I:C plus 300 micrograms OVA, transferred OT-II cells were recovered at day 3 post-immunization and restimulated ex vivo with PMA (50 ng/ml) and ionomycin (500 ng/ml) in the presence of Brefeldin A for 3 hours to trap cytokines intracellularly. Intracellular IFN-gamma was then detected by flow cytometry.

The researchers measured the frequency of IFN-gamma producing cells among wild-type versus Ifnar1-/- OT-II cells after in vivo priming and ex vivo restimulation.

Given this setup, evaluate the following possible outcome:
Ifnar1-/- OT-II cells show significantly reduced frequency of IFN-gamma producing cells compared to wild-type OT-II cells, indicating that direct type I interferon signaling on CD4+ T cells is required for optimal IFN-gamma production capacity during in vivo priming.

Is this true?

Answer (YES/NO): NO